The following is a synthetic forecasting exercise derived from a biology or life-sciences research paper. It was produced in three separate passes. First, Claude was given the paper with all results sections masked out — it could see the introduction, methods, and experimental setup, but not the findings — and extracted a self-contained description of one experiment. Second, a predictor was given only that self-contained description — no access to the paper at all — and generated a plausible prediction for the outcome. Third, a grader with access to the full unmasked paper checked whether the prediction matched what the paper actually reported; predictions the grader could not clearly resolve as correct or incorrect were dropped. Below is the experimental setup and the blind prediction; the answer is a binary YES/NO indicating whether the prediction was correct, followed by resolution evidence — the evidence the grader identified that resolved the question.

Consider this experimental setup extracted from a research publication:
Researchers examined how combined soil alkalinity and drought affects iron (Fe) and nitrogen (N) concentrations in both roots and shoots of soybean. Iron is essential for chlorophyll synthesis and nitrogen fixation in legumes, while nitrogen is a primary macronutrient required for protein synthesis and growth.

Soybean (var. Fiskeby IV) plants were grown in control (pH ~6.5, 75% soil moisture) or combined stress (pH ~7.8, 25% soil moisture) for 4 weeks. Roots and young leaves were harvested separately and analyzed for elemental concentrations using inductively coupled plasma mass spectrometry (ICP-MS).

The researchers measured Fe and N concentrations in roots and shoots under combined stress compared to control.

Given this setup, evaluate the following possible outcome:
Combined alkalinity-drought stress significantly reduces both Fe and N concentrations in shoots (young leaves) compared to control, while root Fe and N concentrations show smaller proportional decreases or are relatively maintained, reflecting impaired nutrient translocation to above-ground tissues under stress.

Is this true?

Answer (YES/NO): NO